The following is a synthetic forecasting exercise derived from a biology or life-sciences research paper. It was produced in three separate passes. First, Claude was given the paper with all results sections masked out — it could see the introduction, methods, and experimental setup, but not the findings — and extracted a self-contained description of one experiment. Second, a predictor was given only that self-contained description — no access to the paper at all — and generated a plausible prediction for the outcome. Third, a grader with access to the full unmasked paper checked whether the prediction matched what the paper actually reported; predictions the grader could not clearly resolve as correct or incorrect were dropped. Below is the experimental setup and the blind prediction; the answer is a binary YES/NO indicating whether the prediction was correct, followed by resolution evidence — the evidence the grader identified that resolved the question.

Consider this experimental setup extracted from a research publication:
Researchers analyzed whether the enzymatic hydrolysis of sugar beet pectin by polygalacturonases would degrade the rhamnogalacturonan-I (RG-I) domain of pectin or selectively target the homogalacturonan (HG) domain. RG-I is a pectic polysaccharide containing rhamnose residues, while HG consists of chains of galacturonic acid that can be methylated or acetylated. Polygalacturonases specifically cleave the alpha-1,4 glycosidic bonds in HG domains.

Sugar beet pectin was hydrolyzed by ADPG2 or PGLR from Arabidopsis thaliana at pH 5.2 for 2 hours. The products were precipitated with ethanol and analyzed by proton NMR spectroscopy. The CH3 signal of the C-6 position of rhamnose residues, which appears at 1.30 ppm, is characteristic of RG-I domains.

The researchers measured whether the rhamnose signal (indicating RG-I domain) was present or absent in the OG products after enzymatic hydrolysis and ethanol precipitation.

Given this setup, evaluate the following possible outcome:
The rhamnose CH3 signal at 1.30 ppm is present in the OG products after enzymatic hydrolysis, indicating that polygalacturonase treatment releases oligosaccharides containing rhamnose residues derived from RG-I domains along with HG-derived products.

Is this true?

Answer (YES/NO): NO